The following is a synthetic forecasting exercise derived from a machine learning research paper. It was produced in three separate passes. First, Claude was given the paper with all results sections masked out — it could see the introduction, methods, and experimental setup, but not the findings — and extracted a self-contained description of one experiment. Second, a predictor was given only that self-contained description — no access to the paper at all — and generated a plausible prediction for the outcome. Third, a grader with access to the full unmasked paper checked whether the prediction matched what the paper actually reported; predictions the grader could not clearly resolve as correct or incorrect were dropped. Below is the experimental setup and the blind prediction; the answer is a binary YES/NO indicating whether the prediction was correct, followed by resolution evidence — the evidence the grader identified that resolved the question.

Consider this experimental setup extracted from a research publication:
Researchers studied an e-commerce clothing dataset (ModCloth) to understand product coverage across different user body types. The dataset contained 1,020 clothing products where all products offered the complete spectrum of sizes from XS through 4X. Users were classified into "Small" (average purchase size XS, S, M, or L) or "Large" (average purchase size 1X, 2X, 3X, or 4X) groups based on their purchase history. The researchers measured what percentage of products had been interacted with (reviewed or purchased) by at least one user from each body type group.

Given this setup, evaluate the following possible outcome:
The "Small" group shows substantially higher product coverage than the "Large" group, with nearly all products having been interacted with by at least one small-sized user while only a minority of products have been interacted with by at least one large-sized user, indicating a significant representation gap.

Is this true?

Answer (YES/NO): NO